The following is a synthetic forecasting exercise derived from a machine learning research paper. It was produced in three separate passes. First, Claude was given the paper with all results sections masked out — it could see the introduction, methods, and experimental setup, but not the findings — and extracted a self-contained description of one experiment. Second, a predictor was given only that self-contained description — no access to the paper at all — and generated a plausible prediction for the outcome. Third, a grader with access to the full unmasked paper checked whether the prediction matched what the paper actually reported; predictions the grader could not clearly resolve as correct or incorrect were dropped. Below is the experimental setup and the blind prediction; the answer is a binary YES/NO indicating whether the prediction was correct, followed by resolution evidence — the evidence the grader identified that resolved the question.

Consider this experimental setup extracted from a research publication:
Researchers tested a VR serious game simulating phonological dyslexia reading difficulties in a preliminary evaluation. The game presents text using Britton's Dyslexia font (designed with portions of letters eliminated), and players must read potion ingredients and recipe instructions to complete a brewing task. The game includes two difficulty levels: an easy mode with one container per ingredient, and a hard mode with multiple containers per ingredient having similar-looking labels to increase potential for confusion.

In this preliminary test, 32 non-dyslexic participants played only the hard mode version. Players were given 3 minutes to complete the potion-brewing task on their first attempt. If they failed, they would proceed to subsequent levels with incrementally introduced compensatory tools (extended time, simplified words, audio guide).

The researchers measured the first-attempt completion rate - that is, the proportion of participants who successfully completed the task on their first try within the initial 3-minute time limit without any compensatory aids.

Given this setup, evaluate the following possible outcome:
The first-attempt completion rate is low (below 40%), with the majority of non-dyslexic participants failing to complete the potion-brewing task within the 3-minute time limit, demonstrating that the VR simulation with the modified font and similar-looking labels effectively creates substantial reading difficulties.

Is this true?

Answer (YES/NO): YES